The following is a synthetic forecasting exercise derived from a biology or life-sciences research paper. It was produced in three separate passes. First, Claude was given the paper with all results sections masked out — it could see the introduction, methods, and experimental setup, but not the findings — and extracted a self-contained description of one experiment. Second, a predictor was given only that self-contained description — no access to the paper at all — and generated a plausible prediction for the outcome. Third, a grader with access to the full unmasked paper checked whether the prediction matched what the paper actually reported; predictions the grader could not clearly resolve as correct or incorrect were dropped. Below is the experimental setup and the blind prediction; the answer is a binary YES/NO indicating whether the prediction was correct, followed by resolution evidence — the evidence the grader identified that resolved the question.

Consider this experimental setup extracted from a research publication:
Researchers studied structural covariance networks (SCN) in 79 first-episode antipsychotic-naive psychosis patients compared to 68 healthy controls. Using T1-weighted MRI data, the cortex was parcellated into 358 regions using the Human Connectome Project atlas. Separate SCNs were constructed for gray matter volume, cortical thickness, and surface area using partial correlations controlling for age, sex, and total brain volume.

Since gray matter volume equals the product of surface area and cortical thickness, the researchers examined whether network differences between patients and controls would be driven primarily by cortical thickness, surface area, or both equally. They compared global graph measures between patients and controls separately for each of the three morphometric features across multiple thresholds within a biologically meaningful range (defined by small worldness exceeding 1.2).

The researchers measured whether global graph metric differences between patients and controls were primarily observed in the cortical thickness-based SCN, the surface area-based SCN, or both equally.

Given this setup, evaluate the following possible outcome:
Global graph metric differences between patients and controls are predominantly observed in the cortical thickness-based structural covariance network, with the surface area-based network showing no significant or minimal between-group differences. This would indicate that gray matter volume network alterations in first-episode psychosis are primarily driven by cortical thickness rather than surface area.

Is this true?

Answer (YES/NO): YES